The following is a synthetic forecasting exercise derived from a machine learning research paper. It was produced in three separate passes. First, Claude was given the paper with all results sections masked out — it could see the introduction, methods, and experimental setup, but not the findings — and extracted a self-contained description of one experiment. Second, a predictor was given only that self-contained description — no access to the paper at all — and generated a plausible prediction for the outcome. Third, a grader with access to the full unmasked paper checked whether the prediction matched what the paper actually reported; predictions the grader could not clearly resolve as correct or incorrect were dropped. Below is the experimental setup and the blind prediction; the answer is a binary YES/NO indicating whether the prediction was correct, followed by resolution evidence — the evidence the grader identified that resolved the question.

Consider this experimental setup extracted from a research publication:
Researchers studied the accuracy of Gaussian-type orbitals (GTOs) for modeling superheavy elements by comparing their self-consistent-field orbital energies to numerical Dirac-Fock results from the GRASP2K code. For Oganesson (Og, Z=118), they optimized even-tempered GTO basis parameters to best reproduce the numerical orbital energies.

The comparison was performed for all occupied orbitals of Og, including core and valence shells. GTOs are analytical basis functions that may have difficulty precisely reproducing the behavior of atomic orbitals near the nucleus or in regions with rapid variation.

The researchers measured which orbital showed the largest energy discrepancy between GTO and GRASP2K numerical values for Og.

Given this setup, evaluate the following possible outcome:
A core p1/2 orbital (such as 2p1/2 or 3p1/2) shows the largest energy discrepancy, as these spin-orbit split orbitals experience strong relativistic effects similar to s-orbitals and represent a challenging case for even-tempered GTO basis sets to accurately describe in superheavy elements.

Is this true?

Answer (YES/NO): YES